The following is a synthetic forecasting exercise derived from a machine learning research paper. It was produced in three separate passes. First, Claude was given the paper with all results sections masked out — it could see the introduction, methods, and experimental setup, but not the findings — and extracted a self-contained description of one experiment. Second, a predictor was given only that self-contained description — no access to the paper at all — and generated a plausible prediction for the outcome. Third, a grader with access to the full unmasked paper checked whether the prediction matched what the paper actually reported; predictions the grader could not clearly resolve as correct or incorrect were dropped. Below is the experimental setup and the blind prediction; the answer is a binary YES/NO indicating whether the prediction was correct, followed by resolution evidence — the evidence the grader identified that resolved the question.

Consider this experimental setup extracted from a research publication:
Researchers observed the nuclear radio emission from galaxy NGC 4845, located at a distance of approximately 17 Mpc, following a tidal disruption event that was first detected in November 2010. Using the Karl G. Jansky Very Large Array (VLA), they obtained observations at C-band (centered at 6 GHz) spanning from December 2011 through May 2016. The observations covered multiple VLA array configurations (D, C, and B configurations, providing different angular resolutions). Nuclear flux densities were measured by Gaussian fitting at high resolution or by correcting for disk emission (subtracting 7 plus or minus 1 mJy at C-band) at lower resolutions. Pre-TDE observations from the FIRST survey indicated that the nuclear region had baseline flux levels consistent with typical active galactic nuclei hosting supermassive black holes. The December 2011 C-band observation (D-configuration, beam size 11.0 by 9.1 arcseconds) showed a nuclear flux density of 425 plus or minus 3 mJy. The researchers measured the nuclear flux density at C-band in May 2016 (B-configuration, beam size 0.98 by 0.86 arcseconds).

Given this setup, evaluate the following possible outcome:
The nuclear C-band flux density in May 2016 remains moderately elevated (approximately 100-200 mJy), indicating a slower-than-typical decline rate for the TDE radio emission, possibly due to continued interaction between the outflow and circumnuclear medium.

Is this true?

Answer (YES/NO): NO